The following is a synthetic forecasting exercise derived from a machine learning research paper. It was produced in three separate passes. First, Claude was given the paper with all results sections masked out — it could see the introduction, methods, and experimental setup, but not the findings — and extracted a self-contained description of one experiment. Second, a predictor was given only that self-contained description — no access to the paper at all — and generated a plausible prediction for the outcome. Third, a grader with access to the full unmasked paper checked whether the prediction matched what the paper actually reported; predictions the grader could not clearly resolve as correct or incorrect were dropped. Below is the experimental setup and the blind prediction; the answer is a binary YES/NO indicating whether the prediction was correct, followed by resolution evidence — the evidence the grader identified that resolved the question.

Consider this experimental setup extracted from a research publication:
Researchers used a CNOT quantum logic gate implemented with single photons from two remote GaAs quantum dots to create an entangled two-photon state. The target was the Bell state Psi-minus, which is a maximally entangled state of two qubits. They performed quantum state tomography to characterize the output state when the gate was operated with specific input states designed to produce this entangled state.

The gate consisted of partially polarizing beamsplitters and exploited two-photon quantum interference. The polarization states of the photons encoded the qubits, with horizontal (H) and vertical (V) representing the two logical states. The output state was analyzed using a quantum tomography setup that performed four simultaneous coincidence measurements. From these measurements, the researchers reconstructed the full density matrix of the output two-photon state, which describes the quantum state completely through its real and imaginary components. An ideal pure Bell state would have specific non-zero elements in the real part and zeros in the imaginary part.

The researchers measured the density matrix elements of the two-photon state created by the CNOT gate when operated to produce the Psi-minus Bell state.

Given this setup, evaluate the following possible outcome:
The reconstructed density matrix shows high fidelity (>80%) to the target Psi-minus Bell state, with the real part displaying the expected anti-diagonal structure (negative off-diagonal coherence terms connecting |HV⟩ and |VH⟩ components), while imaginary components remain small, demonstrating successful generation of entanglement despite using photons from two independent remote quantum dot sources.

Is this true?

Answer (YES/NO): YES